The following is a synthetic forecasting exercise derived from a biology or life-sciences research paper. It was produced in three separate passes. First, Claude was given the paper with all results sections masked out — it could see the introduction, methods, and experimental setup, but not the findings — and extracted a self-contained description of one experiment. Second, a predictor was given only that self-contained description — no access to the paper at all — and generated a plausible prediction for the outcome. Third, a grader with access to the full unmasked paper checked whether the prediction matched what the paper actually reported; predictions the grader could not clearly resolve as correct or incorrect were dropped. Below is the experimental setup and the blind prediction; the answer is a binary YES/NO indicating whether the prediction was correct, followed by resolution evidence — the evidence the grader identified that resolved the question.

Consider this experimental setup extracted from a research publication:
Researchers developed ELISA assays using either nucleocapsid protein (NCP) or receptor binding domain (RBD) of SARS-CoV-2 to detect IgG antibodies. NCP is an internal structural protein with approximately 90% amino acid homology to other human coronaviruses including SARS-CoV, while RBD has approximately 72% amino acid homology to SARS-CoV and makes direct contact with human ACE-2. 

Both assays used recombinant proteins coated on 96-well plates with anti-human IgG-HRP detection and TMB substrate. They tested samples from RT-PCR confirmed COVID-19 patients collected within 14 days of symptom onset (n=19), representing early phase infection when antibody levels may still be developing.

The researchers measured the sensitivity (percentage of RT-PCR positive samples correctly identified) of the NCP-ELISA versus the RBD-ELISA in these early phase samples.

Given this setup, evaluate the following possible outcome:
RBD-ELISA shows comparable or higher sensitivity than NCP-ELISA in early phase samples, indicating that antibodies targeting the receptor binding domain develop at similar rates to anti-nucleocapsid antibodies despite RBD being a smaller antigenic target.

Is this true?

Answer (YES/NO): YES